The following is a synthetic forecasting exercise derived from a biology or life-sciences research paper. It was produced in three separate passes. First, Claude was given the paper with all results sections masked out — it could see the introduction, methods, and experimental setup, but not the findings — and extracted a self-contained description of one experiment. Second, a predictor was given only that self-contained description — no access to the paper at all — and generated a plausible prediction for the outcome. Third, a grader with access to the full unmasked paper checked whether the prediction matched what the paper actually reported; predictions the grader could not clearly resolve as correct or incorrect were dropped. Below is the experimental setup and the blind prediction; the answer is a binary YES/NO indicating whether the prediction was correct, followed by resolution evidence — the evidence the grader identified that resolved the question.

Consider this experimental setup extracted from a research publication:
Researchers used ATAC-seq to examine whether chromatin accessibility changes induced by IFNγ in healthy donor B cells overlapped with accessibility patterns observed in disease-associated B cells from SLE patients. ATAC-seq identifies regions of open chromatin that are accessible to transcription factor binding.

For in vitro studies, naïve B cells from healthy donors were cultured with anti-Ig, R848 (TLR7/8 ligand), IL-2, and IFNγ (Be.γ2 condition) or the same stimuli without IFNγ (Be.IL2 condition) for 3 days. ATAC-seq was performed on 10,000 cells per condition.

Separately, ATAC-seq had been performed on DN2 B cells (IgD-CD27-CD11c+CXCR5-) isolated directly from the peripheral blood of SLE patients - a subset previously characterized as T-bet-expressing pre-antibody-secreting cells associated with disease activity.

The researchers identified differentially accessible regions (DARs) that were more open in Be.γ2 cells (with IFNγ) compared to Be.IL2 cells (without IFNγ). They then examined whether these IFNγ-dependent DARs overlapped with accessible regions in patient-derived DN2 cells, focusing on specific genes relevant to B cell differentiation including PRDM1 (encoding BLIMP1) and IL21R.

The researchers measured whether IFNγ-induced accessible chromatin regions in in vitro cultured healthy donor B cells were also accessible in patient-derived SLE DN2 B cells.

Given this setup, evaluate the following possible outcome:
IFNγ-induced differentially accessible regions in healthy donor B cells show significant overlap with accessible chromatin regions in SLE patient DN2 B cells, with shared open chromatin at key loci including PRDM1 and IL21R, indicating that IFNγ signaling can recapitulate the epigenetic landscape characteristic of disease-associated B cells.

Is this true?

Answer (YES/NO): YES